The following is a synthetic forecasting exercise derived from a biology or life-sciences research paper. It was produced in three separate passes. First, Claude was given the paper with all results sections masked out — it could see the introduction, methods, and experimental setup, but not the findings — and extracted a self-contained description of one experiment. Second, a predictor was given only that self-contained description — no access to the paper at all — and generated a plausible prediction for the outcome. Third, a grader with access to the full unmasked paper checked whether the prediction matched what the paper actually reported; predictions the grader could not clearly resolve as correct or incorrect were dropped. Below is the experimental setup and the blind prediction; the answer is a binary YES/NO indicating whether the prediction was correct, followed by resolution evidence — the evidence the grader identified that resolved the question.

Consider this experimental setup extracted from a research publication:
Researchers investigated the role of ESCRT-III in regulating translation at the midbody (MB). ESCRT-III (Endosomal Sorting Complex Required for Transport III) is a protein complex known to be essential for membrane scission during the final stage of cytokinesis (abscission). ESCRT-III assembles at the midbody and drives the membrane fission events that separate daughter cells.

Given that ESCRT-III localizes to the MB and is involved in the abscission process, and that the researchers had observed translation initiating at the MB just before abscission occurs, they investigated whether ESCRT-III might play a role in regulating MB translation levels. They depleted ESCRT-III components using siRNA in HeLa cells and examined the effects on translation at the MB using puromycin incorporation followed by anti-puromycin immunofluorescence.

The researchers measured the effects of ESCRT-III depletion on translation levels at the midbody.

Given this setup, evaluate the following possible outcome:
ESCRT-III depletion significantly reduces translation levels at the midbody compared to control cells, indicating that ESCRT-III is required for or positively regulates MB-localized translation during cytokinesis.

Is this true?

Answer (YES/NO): NO